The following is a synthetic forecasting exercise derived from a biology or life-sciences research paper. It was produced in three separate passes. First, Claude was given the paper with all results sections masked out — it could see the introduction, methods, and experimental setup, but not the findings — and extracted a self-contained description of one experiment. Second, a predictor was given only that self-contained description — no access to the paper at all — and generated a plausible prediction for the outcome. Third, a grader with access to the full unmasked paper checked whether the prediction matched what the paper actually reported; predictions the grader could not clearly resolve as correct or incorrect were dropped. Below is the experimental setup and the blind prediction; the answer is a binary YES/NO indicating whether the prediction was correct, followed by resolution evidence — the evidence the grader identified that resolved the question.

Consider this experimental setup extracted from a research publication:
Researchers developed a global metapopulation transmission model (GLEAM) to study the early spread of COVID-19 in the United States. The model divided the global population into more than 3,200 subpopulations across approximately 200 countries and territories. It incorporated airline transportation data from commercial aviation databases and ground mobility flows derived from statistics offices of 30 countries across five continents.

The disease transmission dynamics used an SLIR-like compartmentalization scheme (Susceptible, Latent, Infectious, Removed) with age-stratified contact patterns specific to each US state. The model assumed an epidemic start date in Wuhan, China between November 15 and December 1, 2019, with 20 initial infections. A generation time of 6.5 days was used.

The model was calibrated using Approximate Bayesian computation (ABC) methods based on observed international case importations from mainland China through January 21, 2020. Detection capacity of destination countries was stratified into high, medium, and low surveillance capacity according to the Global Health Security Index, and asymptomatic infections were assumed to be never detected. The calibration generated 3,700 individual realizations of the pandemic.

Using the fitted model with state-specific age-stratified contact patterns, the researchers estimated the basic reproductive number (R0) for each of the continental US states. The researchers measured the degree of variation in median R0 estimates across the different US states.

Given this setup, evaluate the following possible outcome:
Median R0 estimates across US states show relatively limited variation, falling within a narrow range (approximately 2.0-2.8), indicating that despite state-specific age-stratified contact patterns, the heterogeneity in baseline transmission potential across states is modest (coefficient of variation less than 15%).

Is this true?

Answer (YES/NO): NO